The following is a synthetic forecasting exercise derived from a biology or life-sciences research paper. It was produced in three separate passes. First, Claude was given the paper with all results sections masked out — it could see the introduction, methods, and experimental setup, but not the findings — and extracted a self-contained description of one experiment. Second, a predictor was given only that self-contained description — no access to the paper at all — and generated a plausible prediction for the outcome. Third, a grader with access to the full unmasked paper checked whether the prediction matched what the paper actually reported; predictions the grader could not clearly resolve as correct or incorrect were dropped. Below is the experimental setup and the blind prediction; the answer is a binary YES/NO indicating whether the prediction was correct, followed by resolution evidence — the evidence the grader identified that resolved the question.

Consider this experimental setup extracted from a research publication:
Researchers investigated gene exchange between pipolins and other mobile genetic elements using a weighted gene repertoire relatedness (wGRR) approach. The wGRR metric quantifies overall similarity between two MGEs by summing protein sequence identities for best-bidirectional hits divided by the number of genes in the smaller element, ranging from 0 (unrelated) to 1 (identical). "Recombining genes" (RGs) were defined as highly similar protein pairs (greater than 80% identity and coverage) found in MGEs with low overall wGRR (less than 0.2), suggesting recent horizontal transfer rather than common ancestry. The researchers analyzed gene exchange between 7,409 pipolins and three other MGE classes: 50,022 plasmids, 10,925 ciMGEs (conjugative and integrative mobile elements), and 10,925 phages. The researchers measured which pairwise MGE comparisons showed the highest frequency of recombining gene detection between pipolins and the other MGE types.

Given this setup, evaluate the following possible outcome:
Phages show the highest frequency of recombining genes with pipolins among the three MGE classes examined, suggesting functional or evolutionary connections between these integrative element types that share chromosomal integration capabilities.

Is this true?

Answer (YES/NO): NO